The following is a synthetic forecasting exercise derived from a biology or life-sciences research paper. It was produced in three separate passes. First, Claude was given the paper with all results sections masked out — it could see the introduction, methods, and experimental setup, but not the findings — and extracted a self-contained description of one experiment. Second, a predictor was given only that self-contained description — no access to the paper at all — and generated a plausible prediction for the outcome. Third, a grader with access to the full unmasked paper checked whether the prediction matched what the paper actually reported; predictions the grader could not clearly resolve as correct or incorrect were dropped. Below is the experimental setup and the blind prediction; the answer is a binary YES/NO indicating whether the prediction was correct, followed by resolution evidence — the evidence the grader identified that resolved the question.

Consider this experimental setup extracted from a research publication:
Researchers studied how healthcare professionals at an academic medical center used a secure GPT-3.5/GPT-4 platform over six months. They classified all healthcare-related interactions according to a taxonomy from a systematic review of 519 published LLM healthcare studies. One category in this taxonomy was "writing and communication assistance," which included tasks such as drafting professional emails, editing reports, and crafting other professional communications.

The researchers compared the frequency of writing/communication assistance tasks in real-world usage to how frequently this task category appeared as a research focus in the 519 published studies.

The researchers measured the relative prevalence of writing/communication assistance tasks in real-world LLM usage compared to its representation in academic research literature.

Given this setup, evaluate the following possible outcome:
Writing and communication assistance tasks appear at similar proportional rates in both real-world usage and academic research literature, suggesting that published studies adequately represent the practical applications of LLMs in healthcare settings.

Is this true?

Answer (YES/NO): NO